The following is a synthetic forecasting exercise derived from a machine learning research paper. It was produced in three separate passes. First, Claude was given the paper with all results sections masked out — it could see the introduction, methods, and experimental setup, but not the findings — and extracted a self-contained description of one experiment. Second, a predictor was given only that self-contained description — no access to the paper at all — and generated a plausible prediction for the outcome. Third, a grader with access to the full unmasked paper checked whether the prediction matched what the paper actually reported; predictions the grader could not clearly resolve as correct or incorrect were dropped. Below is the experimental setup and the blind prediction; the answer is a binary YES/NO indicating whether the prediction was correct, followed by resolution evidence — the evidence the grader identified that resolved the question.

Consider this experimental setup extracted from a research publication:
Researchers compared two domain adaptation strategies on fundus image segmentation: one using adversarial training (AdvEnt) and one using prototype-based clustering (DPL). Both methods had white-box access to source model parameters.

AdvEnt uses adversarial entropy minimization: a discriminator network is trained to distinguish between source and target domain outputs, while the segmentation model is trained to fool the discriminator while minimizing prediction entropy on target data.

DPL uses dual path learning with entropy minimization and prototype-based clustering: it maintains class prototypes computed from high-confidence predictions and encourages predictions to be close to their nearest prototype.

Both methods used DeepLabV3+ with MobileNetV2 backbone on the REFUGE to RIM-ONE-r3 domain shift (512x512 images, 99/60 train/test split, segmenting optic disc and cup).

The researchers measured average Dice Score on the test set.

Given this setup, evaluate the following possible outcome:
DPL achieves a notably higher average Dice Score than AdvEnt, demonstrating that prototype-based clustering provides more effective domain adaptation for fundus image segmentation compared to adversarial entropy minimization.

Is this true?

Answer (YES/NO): NO